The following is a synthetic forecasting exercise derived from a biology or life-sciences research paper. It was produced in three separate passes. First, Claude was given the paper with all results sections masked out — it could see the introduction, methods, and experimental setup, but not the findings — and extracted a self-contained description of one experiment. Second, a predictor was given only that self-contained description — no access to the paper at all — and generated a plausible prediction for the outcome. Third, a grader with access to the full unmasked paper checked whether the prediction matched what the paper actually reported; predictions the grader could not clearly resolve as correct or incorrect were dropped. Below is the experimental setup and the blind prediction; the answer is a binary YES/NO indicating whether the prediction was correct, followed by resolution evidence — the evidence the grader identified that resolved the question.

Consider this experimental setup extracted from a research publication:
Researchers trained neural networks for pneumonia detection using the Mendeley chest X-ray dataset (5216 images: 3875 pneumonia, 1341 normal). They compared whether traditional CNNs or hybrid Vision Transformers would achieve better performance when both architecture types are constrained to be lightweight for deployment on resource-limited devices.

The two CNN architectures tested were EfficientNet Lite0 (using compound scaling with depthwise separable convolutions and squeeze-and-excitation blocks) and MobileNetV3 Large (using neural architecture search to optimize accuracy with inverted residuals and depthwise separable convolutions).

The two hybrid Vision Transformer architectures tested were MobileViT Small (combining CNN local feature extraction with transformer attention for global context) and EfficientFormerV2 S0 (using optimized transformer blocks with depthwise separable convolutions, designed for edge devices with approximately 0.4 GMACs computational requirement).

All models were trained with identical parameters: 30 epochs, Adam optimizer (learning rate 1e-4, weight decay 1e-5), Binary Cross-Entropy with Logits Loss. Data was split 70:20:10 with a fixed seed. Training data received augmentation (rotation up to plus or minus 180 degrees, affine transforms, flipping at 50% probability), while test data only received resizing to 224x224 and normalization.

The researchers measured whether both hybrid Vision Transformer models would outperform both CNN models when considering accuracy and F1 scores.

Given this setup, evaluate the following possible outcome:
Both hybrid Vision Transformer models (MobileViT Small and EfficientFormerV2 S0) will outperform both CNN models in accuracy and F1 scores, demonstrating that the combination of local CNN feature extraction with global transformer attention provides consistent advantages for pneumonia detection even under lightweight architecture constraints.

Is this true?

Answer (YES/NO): NO